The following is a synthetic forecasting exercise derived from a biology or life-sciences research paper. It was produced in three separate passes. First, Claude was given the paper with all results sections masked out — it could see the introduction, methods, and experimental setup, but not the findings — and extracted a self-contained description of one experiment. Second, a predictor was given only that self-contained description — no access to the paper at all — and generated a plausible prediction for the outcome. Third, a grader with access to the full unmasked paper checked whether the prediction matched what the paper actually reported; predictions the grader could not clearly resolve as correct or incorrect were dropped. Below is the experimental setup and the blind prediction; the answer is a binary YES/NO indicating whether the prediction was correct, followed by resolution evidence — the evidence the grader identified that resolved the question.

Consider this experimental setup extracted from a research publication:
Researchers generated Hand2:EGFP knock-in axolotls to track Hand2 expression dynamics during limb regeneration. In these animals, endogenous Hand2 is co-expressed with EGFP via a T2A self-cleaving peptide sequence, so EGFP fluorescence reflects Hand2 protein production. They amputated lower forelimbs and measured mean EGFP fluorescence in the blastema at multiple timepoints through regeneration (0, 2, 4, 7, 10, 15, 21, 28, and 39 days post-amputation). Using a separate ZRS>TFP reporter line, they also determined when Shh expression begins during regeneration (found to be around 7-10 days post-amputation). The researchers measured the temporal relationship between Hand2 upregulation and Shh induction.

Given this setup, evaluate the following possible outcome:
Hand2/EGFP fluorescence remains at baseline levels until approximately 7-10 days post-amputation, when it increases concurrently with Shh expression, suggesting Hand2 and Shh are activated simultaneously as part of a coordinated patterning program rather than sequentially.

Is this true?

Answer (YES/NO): NO